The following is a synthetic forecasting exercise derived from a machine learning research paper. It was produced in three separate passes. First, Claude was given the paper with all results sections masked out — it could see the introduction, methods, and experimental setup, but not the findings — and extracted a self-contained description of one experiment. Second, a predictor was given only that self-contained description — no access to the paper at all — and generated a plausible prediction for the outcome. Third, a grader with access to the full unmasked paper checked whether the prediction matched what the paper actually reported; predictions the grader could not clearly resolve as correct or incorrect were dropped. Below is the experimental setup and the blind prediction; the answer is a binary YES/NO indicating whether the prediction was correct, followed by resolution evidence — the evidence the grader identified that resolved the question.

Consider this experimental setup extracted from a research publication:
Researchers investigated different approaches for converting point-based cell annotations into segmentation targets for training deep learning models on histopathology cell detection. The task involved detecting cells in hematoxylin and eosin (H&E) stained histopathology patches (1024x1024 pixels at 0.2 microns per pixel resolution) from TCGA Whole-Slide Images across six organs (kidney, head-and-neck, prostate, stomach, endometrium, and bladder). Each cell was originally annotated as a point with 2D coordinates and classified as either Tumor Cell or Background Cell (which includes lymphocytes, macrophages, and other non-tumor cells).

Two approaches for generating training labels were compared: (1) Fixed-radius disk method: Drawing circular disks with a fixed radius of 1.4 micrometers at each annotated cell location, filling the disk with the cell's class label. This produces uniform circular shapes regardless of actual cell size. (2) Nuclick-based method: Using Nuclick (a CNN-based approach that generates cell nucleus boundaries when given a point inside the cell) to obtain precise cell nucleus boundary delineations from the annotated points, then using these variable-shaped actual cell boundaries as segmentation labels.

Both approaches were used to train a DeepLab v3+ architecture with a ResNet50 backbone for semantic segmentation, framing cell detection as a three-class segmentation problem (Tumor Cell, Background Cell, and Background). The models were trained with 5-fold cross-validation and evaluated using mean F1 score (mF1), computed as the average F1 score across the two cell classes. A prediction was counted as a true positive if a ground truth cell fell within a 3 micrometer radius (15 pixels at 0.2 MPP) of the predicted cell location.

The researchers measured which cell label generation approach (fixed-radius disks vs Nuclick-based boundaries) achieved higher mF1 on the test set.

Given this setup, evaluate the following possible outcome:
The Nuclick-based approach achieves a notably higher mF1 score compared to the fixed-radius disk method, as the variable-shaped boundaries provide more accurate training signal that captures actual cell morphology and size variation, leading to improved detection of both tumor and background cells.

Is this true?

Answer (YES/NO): YES